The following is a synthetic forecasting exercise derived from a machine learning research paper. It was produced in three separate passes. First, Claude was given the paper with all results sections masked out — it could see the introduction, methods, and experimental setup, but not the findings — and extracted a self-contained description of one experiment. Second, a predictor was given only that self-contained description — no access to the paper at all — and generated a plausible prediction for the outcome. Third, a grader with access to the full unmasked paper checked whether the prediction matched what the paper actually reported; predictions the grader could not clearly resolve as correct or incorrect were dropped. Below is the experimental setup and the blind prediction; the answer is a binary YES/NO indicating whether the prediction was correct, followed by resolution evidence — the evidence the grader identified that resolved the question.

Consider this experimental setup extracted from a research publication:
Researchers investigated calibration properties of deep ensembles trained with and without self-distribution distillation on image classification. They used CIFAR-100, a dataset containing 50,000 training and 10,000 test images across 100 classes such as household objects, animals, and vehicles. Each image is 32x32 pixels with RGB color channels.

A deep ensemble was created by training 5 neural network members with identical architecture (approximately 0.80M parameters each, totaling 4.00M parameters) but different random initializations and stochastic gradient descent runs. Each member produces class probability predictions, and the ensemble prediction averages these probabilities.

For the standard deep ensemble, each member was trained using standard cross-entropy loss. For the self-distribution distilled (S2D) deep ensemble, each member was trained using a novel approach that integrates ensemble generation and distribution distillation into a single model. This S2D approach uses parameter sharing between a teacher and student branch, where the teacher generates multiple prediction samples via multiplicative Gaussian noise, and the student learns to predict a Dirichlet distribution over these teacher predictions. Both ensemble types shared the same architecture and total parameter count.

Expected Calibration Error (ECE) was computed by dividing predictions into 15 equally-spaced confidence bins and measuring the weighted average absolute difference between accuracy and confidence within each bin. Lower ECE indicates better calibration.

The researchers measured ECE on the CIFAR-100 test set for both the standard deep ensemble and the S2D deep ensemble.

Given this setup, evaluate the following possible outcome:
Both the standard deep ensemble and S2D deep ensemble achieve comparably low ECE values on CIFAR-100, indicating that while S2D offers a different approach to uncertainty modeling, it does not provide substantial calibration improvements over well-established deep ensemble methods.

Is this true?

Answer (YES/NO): NO